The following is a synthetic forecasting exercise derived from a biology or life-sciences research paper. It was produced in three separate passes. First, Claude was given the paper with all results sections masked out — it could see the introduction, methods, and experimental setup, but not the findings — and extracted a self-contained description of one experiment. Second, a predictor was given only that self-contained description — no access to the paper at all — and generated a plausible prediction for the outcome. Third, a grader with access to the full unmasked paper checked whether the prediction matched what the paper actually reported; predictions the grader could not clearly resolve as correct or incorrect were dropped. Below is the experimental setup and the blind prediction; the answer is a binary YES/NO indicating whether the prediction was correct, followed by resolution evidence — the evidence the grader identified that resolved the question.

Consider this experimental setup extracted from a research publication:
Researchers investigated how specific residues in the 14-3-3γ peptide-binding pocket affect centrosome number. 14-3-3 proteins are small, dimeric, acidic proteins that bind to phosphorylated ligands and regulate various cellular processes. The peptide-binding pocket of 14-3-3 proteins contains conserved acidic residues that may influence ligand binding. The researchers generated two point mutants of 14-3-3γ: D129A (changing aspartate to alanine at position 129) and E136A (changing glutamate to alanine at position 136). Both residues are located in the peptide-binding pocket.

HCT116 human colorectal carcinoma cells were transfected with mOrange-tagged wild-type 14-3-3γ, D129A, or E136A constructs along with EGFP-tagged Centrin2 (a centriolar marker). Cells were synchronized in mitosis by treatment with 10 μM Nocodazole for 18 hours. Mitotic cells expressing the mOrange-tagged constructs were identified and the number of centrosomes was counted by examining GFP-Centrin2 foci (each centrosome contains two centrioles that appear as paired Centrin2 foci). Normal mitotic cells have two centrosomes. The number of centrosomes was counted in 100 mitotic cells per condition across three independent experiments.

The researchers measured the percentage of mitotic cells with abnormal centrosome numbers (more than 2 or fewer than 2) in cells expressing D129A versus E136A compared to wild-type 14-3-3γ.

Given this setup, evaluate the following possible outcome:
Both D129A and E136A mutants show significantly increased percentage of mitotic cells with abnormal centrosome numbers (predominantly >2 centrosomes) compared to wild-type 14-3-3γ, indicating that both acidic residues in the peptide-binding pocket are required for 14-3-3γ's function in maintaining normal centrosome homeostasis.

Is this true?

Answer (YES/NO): NO